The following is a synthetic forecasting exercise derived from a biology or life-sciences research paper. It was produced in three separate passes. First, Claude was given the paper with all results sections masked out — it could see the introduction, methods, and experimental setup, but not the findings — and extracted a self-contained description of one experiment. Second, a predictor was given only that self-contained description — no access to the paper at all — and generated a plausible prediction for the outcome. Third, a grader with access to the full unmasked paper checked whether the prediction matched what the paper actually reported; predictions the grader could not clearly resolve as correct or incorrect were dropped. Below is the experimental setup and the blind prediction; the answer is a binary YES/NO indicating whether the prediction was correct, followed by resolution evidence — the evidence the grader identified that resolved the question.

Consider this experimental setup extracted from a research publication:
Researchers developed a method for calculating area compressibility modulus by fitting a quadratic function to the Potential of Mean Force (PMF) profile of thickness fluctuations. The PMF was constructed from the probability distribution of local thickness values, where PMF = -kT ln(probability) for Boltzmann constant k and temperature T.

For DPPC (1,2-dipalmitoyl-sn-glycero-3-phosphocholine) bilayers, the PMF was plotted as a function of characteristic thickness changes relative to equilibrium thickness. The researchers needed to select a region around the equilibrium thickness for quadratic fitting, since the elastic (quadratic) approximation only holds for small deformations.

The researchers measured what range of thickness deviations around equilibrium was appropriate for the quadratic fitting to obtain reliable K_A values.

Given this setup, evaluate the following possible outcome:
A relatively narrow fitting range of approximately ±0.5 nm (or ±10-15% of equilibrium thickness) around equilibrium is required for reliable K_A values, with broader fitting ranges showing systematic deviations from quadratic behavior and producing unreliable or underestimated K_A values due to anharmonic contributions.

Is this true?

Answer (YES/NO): NO